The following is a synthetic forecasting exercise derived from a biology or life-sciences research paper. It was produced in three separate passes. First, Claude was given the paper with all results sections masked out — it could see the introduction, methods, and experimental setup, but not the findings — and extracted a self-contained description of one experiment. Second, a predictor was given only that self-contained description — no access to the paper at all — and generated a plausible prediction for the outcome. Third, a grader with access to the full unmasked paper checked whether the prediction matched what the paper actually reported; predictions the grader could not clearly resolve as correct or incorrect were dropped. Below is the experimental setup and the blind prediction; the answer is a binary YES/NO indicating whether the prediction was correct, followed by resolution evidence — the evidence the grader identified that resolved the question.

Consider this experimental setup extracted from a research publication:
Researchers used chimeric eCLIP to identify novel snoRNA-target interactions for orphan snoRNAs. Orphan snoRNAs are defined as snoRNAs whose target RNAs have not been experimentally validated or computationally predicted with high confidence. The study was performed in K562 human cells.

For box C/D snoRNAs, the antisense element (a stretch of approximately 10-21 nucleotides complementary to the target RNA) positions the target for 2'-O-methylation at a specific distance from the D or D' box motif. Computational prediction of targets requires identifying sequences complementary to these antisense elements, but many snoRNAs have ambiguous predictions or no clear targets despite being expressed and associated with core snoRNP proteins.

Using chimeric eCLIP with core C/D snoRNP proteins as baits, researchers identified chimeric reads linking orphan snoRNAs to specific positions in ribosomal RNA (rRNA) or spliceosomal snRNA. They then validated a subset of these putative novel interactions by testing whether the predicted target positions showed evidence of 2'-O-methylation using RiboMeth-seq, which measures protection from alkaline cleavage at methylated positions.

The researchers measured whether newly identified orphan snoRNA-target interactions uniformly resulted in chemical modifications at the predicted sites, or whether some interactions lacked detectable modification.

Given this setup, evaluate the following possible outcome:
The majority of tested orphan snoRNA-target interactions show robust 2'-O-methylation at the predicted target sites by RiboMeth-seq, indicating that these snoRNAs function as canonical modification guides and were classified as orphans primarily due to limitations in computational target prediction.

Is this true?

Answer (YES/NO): NO